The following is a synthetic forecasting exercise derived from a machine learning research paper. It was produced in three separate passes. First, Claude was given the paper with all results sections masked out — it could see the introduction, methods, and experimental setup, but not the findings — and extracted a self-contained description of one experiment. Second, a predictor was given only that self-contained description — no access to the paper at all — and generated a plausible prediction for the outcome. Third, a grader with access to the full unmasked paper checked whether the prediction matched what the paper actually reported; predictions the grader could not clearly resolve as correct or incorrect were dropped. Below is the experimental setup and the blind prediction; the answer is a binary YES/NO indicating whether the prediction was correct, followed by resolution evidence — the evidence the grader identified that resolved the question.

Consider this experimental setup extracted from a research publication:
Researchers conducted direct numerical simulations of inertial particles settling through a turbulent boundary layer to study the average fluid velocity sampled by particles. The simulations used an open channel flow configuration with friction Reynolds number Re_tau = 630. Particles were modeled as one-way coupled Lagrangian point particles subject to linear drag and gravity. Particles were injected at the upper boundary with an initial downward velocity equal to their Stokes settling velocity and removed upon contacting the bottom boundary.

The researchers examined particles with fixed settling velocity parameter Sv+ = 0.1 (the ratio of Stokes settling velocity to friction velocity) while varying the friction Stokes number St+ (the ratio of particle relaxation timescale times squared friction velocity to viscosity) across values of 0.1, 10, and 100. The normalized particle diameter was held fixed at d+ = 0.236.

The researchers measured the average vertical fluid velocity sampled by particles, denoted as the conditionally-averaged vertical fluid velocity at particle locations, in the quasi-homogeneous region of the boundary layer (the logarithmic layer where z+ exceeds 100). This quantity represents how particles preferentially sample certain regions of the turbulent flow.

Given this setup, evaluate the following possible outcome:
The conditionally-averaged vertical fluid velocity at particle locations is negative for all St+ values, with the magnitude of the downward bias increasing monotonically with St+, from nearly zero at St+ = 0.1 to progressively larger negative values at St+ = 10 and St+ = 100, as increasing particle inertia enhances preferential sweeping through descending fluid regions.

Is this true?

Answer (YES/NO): NO